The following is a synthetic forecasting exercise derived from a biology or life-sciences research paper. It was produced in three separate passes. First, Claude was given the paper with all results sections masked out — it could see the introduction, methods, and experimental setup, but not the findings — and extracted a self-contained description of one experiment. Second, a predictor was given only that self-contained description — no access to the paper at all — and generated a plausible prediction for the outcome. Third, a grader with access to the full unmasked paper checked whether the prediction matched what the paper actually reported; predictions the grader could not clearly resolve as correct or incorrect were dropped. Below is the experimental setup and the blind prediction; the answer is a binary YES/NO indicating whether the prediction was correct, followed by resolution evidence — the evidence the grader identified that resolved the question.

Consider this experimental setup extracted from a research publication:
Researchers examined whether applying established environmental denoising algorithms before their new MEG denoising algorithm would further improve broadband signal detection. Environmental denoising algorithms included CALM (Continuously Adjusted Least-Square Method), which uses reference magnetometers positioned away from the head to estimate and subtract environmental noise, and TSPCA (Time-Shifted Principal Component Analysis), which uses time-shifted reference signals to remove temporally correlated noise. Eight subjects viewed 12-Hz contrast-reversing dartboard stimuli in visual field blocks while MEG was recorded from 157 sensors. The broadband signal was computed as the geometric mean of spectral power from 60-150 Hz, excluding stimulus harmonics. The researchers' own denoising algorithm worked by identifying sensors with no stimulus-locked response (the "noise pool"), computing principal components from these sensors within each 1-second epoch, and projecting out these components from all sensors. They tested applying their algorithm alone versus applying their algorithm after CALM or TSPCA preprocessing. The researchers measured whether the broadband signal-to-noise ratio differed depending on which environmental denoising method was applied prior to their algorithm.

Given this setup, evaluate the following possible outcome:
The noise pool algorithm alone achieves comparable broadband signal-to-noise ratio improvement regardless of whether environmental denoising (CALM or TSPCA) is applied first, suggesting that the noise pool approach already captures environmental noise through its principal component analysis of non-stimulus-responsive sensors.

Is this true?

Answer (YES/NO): NO